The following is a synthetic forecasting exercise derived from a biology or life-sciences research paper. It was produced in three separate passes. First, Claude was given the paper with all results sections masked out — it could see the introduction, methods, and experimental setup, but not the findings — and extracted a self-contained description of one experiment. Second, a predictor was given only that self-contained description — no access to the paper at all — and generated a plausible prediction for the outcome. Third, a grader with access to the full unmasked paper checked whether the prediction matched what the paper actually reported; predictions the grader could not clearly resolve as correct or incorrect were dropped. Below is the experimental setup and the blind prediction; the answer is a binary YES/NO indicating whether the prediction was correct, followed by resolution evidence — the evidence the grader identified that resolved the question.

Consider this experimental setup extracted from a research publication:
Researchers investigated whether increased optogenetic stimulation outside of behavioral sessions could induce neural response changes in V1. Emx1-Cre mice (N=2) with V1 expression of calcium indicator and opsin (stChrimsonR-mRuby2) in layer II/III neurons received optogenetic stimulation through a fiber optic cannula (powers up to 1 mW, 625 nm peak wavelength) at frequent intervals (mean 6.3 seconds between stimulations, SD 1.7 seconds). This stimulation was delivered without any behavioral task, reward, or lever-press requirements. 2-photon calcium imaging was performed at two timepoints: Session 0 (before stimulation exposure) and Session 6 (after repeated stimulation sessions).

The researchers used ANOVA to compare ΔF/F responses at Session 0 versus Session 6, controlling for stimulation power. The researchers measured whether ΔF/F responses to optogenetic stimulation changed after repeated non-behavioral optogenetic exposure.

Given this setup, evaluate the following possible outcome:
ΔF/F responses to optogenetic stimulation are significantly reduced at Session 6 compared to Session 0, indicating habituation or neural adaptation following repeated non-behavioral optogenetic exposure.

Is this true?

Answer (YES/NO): NO